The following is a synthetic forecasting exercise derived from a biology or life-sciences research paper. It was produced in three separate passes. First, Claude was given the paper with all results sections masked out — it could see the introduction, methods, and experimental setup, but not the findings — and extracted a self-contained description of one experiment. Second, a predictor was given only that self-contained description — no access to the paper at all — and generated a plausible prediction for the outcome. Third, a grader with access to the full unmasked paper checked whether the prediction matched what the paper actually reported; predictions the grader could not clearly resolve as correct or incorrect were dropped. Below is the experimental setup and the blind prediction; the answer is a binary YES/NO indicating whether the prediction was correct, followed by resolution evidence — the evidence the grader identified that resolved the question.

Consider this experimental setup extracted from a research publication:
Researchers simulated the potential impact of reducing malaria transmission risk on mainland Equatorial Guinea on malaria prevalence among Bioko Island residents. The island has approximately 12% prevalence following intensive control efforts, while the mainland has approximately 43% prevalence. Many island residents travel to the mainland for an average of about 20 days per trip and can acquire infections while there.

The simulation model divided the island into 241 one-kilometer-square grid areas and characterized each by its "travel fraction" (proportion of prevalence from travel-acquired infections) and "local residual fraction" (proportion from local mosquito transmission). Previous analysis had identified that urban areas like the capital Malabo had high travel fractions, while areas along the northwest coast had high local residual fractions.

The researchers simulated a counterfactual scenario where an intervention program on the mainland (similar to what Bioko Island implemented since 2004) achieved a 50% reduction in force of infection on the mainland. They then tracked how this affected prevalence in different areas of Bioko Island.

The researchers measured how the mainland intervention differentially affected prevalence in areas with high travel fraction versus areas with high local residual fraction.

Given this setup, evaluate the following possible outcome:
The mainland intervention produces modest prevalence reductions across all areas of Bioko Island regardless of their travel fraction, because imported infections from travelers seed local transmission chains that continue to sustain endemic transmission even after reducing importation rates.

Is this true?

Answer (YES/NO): NO